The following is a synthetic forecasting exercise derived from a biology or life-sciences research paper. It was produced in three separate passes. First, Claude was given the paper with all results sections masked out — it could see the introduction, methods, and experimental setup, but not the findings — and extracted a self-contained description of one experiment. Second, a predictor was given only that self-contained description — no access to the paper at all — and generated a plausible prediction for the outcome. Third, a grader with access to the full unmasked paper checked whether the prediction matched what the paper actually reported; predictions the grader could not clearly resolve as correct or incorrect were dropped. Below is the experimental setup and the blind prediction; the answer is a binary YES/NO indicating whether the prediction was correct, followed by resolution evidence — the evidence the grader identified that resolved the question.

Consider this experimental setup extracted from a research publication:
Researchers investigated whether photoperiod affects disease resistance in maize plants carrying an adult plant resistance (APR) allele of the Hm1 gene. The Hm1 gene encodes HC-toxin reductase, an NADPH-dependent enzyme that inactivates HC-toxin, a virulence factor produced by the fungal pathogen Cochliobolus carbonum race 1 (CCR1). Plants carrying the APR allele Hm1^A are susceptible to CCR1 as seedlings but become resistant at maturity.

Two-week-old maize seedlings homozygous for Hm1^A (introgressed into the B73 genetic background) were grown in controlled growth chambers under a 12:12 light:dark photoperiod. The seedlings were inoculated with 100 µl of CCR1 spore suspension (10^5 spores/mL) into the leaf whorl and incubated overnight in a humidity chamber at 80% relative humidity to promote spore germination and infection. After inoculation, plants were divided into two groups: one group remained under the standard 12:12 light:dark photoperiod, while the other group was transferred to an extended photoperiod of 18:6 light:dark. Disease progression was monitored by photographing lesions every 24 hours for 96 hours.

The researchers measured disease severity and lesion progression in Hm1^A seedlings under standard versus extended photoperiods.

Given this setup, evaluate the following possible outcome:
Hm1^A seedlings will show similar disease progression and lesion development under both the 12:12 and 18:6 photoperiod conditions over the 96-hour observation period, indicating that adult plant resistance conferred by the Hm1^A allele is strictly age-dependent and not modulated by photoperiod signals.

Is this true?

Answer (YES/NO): NO